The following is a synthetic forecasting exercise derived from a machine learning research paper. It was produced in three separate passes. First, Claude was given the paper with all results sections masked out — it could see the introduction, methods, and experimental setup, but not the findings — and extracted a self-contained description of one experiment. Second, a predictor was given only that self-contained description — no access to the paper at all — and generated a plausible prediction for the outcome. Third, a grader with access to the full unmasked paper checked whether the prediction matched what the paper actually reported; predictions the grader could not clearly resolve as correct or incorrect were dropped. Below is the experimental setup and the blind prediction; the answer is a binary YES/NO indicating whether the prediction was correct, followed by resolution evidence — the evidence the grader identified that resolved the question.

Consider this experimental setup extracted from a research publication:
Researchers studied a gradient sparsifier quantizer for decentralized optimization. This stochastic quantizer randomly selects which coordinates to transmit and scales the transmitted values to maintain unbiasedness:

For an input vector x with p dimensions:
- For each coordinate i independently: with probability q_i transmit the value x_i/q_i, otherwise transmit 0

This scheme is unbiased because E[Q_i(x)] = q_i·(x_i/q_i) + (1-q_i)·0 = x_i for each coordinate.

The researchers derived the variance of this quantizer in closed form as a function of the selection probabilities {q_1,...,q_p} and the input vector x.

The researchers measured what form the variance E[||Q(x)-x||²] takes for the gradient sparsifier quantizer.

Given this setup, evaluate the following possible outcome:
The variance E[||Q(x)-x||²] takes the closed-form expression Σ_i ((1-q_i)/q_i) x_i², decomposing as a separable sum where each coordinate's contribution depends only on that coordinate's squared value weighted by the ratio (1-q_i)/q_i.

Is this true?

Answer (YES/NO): YES